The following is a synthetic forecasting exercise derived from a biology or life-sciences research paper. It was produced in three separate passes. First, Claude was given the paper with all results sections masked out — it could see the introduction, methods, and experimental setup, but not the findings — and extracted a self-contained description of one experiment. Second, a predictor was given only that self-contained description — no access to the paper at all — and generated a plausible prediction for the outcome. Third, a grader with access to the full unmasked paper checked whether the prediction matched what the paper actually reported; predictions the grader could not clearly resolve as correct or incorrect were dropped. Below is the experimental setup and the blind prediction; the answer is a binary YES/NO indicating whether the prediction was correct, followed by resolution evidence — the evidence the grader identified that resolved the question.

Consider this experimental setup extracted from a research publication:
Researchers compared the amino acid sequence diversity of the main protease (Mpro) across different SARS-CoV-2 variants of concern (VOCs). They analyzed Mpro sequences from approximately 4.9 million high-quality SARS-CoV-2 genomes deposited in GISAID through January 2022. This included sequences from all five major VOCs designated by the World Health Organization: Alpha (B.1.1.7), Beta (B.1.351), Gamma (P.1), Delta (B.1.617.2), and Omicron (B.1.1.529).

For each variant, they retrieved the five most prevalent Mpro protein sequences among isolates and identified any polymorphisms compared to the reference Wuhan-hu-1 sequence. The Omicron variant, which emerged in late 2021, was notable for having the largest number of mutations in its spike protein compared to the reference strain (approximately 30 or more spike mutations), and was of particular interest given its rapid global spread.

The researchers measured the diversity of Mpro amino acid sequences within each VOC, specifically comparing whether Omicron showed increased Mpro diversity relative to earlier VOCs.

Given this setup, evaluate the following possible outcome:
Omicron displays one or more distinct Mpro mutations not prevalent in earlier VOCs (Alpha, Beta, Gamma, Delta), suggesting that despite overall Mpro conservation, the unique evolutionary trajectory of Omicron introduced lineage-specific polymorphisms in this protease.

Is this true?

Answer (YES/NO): YES